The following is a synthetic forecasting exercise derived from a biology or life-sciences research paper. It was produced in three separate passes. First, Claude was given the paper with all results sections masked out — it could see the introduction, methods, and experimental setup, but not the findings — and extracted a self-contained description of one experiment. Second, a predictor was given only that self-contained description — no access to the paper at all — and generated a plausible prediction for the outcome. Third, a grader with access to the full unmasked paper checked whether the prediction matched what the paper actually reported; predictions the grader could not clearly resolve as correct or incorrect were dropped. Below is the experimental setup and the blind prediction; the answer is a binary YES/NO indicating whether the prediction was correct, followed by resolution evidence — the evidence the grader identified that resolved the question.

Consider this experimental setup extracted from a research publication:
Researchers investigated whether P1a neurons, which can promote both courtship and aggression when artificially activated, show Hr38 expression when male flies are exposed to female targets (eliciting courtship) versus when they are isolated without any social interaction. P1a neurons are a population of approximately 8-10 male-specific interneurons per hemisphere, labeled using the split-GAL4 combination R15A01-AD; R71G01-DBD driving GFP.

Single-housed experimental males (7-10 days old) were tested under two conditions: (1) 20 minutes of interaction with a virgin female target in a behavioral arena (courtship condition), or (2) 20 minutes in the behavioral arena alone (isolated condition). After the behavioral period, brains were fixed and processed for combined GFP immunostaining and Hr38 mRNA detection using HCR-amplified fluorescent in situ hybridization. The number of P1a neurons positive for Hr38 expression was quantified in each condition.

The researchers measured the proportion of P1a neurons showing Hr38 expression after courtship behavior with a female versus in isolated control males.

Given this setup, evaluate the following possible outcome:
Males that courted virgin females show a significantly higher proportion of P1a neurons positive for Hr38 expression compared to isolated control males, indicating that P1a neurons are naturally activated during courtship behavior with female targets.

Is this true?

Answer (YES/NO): YES